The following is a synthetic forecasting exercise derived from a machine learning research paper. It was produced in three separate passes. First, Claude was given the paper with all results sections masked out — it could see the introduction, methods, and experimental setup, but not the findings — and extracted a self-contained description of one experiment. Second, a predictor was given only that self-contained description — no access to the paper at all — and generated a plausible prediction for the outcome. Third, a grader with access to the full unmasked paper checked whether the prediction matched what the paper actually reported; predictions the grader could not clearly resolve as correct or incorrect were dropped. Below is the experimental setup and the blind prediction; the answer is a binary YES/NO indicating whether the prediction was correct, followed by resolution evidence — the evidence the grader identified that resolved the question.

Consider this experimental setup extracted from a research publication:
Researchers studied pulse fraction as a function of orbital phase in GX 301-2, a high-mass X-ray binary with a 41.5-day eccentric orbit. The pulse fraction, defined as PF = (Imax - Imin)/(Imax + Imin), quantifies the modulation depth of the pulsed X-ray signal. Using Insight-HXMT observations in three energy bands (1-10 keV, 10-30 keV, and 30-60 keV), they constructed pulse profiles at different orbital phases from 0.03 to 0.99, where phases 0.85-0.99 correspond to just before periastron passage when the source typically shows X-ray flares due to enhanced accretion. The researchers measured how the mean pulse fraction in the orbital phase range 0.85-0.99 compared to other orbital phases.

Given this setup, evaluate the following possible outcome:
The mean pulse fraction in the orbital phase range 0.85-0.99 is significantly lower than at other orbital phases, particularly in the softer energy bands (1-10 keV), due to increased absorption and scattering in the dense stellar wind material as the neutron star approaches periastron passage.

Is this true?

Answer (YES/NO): NO